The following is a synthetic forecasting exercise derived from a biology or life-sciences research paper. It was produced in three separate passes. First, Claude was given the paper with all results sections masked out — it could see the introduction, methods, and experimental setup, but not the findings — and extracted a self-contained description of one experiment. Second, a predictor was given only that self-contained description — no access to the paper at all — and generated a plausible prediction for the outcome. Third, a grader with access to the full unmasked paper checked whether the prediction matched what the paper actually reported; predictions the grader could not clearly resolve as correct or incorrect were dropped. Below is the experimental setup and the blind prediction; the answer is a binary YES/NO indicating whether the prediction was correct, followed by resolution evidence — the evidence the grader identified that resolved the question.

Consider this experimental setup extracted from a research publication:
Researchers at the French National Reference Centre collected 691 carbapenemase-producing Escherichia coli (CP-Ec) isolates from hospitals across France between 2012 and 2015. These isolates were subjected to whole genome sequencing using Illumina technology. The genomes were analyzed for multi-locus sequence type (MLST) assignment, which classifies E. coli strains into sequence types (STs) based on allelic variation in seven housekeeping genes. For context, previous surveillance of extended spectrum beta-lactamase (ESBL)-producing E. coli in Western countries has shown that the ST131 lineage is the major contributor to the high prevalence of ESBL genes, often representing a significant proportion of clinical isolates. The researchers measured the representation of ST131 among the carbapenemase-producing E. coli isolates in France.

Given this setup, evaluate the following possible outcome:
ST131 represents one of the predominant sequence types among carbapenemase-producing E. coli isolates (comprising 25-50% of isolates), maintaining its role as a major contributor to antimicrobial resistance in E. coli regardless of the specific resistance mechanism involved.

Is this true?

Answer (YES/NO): NO